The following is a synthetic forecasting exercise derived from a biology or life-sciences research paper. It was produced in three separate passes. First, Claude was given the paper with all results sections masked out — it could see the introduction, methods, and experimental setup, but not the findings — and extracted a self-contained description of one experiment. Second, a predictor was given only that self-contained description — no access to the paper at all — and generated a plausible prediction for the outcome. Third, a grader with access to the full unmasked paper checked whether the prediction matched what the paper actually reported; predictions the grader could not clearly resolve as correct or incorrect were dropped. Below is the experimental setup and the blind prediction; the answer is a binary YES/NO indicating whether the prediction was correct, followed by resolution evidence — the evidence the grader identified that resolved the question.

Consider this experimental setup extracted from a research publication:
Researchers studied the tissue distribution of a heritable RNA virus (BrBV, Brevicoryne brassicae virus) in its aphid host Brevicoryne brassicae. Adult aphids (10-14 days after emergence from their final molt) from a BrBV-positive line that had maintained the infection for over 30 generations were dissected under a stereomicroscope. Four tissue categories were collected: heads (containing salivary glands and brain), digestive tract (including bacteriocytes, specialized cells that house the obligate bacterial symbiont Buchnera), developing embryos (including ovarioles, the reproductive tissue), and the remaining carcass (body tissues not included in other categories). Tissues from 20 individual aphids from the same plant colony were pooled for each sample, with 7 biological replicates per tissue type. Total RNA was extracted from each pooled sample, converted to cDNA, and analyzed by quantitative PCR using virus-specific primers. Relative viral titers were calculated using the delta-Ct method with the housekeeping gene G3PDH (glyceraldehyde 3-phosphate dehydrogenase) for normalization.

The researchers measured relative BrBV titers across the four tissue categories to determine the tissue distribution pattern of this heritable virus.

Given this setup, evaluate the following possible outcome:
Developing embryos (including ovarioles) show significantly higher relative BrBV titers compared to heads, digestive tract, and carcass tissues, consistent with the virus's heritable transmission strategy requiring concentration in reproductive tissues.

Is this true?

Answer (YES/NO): NO